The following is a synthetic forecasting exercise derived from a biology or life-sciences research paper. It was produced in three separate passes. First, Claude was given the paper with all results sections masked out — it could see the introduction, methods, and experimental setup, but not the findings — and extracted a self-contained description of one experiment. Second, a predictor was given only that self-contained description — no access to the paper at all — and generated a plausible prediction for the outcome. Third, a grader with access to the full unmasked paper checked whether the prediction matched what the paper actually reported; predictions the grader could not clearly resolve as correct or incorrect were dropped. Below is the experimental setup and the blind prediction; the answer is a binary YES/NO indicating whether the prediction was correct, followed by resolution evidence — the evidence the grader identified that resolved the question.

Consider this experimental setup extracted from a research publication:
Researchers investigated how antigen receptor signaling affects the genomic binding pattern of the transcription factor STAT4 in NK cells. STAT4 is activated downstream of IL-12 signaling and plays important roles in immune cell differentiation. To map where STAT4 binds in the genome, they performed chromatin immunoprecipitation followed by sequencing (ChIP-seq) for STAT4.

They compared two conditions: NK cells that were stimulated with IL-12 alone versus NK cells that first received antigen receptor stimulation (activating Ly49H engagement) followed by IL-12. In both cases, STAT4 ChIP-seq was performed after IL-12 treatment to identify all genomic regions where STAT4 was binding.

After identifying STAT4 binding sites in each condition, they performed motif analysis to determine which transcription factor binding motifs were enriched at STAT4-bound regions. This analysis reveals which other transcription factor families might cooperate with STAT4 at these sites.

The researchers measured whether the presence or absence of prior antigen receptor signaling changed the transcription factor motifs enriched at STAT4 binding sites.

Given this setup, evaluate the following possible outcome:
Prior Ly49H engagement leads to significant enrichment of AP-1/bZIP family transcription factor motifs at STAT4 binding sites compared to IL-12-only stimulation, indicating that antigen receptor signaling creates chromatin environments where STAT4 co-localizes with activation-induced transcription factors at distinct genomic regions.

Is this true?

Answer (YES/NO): YES